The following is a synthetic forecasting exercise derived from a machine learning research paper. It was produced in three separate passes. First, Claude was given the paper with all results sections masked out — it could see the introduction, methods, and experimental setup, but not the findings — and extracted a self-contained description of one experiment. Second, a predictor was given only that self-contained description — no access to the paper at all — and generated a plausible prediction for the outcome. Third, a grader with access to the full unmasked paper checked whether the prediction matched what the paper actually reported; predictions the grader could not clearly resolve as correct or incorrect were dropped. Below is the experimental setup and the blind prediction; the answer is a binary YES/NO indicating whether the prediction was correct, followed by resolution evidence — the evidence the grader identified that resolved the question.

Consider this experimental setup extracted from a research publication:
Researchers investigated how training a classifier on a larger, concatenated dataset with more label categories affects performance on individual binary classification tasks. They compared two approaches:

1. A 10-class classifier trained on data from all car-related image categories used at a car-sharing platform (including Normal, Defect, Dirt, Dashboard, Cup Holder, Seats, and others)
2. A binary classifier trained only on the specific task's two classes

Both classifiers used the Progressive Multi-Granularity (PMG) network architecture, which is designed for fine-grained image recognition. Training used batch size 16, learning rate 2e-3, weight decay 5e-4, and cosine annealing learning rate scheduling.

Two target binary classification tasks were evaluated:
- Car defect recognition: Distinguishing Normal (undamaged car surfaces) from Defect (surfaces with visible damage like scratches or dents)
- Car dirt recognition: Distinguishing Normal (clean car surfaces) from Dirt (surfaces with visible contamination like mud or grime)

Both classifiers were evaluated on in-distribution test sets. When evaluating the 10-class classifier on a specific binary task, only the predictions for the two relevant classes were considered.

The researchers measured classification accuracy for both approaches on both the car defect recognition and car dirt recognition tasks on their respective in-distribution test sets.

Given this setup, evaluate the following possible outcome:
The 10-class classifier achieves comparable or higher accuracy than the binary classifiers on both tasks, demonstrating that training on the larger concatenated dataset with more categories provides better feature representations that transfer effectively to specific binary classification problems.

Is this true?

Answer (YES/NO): NO